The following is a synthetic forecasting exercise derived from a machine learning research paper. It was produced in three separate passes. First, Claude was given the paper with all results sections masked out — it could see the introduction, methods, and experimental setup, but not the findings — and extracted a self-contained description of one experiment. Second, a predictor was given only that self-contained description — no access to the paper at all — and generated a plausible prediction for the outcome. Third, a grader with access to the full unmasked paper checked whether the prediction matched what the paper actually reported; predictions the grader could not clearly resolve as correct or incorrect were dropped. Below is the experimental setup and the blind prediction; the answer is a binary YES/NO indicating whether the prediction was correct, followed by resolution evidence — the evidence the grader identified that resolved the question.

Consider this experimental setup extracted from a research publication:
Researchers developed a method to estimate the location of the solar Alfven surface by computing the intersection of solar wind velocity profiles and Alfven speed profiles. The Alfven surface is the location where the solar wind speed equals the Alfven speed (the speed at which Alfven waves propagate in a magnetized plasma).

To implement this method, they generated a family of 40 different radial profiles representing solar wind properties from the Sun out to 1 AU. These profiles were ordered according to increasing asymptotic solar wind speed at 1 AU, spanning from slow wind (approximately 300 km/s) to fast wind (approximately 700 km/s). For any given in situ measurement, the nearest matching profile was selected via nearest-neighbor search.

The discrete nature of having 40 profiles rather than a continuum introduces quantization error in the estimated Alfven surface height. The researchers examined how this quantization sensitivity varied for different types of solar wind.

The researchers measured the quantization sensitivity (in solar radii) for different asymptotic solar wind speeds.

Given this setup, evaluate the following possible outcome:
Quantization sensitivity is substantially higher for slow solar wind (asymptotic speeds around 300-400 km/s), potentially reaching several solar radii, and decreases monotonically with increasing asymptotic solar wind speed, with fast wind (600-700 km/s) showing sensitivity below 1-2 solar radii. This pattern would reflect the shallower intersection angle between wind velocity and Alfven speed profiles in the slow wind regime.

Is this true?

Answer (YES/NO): NO